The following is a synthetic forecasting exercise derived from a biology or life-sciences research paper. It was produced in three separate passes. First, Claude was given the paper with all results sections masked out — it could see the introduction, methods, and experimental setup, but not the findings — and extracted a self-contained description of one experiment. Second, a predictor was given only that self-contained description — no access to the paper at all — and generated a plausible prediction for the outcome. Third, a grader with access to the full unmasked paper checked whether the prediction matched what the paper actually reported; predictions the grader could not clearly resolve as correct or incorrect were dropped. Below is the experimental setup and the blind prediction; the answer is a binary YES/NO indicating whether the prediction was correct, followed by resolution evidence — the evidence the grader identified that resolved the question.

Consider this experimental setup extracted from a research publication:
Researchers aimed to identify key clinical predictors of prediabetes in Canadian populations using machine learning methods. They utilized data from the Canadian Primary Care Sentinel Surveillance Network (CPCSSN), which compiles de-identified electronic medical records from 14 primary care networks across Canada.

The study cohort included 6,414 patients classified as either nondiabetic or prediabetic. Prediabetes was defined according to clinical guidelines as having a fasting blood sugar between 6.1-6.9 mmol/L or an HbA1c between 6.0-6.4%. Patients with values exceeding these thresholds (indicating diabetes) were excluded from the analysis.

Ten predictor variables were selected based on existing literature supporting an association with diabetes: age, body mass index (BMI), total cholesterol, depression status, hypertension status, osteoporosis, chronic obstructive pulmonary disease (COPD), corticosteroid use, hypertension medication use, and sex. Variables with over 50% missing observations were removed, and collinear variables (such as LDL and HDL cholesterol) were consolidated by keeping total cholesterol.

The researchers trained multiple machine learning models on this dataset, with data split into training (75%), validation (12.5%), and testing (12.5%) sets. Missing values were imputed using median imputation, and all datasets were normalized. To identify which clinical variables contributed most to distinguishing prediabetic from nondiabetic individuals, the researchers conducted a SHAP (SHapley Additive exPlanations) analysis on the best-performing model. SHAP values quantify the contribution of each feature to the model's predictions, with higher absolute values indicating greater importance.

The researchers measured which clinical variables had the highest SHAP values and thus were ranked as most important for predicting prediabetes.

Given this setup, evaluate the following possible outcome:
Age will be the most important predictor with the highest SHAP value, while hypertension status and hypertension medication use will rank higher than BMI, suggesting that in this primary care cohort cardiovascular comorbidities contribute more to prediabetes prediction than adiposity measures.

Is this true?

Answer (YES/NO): NO